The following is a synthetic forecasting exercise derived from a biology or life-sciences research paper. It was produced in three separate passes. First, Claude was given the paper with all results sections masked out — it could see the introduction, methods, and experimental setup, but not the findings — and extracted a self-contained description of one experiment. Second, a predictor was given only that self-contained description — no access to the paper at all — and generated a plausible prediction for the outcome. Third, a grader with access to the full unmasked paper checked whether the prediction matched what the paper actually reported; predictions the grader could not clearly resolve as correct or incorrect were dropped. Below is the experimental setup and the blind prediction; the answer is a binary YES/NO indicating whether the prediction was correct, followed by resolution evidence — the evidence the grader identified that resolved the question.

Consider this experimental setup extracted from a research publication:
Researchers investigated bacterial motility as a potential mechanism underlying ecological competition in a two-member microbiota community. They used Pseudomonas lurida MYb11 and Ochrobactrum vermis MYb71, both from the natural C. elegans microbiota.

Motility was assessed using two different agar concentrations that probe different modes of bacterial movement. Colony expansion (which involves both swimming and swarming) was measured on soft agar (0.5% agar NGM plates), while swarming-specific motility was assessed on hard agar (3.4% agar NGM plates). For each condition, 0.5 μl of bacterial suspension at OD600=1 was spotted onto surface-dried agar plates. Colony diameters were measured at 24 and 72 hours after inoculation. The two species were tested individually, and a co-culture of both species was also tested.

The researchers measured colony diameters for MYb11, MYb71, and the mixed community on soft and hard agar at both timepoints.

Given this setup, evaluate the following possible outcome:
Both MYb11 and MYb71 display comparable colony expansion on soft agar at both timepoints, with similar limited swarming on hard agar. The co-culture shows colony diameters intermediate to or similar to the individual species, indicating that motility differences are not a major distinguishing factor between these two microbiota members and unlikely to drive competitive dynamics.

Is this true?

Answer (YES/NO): NO